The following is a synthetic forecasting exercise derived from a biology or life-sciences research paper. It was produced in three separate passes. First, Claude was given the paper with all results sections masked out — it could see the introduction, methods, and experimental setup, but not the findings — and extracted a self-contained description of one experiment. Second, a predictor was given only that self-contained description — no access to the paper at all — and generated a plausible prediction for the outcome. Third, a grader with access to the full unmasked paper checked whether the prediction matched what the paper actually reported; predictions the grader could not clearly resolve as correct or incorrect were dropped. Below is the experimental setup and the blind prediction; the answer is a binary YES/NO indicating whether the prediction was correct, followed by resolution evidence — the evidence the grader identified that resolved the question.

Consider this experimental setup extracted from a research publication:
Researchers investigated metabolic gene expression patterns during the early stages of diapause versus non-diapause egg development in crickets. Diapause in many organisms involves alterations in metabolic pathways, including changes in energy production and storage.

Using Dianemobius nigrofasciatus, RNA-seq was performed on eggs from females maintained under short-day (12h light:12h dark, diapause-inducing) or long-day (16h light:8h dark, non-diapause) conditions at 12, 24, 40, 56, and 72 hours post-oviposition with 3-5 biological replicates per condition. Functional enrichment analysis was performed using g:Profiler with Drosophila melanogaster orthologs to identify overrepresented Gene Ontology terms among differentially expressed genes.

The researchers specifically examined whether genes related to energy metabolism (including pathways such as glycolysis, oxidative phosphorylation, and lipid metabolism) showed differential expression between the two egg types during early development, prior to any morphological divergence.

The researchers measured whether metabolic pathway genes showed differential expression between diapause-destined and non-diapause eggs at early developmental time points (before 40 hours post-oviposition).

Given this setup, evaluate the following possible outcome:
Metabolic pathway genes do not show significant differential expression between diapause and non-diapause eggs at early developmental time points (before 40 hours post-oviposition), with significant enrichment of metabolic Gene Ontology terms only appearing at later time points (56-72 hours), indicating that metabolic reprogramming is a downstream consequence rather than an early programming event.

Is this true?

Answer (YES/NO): NO